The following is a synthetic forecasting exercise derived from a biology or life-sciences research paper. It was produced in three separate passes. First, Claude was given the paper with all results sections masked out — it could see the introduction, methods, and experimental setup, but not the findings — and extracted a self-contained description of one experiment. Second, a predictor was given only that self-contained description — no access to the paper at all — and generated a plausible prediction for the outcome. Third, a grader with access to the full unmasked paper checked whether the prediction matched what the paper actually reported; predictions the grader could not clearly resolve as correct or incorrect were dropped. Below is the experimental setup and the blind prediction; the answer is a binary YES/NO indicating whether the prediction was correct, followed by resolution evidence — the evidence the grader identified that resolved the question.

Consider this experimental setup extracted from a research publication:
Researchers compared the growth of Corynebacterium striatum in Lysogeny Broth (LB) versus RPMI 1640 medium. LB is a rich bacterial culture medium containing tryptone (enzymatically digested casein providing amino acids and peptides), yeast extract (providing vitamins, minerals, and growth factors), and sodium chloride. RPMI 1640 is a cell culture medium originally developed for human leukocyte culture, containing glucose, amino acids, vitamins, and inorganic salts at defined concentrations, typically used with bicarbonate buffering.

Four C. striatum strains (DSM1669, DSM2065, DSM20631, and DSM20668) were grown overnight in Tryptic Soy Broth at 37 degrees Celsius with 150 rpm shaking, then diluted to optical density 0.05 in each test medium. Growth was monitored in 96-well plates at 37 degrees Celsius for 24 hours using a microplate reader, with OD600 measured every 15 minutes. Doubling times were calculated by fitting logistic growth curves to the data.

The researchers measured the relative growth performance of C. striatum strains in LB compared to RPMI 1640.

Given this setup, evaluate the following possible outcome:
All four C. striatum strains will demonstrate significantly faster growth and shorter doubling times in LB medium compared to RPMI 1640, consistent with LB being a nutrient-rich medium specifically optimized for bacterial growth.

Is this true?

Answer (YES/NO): YES